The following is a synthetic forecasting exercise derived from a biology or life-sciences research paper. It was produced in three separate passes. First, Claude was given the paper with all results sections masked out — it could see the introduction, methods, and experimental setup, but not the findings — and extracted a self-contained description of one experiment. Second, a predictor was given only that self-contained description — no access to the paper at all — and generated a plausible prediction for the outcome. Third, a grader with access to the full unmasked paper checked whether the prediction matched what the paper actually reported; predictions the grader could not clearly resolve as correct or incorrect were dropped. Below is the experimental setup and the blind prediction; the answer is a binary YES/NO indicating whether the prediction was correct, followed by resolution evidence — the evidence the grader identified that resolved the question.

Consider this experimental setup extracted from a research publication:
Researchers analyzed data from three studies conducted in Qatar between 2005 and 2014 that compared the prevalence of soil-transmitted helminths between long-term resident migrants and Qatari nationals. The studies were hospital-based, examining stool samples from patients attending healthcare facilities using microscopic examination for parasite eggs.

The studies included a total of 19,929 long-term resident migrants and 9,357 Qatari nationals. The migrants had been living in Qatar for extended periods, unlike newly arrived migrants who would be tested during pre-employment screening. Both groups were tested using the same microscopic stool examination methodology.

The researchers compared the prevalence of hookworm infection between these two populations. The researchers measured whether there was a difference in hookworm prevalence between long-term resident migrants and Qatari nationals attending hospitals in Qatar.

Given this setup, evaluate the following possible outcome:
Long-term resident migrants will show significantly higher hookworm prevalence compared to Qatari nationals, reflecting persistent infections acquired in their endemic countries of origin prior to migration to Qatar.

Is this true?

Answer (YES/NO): YES